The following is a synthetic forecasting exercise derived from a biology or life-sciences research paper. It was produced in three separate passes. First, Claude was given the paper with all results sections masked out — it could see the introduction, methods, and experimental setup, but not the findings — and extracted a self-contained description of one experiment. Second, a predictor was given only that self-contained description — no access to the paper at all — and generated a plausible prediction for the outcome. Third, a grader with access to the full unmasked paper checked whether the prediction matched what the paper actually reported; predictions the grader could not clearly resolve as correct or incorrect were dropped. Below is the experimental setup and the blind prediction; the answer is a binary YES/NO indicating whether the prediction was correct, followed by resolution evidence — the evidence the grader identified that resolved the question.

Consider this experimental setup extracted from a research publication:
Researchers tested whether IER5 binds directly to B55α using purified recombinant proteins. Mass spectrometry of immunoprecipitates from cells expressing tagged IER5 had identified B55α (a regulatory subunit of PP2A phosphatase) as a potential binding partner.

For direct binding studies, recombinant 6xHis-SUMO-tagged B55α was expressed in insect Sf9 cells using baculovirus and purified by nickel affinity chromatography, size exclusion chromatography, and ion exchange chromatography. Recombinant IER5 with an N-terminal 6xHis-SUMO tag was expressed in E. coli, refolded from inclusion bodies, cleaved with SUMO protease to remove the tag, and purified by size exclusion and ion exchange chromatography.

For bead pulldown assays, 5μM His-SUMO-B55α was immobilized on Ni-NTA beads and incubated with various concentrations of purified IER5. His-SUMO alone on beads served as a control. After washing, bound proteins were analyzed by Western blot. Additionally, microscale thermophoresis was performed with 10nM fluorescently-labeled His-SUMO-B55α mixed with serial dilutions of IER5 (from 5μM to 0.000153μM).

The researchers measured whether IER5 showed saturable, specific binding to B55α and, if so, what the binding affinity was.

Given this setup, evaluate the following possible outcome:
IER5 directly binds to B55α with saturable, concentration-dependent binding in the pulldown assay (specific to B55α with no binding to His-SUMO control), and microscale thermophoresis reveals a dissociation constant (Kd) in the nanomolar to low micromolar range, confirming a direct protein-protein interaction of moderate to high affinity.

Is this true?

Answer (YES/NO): YES